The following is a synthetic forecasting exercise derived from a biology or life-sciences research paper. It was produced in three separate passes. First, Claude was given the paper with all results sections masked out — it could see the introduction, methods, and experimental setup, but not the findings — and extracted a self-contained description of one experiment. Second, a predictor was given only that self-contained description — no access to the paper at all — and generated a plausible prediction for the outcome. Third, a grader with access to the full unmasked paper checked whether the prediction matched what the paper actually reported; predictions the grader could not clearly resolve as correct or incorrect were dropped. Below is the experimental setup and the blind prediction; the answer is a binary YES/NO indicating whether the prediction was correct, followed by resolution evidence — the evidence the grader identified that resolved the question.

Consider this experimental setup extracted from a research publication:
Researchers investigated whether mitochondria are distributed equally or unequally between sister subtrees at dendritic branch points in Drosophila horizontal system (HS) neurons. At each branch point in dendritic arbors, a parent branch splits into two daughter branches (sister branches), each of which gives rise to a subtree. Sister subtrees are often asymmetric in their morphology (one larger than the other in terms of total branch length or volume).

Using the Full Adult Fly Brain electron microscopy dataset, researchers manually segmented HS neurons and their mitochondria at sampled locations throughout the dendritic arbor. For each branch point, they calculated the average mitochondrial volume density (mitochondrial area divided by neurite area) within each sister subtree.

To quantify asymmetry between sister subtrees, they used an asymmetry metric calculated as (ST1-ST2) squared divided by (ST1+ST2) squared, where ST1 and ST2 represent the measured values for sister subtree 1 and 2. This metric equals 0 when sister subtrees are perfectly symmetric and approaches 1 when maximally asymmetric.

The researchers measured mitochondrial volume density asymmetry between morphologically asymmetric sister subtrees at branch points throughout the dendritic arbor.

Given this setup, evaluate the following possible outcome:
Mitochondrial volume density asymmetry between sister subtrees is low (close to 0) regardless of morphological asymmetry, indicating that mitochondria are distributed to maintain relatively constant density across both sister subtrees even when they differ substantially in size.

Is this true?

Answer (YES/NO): YES